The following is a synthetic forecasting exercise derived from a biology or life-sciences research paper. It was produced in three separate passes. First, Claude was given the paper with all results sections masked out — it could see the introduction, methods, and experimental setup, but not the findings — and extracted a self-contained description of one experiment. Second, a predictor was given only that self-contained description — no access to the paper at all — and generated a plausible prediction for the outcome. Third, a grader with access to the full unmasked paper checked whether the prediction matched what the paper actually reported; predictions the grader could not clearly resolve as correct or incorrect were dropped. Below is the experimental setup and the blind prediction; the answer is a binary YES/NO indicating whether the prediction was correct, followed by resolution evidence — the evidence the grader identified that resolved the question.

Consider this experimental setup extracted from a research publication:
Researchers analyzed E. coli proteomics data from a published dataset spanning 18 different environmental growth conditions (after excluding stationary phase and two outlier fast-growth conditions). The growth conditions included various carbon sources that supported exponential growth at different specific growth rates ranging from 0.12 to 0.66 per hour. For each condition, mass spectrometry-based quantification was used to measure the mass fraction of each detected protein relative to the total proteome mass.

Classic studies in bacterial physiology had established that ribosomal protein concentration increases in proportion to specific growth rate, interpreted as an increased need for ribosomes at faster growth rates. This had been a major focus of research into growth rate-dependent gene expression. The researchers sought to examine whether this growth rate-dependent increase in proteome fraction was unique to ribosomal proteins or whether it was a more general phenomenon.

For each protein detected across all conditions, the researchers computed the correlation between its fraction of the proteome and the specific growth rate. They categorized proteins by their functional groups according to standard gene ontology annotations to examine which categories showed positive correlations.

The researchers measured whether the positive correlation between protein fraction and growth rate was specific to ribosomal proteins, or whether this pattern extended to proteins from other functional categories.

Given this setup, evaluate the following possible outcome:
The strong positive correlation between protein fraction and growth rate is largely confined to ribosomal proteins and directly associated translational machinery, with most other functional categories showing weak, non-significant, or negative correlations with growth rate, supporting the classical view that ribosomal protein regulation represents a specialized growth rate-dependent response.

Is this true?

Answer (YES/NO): NO